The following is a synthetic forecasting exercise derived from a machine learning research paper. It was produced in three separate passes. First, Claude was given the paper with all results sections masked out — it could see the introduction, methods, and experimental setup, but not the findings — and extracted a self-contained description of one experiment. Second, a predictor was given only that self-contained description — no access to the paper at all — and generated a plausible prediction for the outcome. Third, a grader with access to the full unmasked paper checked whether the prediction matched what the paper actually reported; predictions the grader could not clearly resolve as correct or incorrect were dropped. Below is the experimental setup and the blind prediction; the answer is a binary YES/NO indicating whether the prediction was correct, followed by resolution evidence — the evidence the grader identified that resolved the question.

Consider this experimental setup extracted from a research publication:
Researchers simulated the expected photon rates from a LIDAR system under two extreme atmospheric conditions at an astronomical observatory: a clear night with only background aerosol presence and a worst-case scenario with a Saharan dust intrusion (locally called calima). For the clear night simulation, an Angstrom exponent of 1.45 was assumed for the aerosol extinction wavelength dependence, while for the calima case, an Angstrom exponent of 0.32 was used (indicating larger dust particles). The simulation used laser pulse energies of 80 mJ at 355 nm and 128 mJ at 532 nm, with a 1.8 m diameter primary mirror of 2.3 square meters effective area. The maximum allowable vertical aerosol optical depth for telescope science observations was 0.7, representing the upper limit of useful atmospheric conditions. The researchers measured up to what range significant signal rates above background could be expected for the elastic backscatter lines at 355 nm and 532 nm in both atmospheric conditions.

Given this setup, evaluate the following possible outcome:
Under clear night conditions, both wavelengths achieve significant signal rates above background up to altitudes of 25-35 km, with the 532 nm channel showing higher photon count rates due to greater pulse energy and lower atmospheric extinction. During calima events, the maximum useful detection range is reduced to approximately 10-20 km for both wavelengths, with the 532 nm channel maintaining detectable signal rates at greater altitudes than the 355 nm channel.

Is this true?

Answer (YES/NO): NO